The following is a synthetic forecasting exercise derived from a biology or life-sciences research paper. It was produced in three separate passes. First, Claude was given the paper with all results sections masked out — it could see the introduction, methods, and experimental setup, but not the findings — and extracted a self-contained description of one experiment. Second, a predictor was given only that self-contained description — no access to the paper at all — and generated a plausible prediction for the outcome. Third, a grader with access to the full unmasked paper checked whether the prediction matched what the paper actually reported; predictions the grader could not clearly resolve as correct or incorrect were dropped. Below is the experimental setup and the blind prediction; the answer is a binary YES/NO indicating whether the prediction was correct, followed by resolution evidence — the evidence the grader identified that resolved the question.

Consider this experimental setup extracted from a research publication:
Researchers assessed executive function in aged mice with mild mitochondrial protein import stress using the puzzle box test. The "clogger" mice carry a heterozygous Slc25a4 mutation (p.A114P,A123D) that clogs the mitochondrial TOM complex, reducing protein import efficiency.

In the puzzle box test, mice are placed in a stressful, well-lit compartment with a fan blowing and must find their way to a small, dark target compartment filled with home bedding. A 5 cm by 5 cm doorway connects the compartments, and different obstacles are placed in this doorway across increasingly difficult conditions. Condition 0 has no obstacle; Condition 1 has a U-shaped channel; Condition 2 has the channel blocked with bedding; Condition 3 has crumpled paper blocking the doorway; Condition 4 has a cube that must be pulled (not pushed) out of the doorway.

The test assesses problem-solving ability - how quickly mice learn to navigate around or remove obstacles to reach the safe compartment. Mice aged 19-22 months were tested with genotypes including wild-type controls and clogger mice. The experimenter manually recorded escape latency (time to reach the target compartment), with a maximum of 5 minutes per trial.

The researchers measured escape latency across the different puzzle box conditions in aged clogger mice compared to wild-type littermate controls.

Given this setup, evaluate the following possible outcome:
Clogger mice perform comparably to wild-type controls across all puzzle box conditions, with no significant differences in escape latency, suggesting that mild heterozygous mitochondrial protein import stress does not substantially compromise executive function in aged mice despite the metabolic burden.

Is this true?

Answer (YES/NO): NO